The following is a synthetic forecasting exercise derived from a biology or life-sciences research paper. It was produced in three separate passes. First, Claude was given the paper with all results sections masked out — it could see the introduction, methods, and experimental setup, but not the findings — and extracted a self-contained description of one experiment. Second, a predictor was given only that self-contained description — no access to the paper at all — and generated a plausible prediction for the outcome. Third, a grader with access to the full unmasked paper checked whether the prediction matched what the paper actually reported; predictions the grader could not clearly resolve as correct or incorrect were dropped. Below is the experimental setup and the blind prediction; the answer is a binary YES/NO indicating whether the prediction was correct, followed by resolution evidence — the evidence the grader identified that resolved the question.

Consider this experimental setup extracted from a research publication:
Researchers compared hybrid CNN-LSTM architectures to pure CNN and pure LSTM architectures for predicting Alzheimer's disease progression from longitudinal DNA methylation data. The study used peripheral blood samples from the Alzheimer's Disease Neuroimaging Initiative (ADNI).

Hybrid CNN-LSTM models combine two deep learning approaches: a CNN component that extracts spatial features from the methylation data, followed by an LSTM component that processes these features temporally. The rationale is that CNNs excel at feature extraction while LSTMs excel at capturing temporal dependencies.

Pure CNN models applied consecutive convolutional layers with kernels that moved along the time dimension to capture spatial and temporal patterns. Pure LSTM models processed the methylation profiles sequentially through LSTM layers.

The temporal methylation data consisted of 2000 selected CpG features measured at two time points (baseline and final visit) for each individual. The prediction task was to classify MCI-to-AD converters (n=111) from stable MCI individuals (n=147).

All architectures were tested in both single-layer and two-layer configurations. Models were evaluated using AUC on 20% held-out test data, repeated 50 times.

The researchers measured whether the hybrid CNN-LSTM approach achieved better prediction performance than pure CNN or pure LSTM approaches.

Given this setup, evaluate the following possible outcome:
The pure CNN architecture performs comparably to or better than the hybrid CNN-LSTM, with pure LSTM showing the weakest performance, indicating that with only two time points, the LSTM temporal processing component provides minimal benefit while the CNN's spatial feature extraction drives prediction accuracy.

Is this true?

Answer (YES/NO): NO